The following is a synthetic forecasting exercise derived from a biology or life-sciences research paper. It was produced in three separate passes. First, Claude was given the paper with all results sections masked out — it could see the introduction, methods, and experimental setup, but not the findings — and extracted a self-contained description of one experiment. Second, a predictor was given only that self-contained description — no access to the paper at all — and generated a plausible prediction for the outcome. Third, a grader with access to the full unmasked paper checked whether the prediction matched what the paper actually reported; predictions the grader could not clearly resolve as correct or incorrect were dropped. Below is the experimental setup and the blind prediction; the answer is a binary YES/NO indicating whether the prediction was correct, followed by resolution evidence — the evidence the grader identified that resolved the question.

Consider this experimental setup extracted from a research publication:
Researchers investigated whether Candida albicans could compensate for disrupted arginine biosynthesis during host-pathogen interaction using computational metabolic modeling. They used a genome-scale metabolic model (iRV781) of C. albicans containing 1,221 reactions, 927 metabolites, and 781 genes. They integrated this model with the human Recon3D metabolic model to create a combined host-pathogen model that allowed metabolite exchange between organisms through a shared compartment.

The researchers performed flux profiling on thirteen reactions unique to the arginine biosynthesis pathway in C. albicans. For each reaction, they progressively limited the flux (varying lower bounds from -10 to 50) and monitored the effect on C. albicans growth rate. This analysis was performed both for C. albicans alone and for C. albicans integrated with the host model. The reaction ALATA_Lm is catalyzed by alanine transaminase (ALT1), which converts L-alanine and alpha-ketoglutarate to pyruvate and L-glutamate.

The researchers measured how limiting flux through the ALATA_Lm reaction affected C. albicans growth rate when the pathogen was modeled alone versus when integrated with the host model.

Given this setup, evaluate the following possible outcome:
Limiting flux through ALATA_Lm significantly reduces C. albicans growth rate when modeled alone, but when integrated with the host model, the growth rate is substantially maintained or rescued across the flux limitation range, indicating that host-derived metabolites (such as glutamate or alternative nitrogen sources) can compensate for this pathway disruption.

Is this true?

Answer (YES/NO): NO